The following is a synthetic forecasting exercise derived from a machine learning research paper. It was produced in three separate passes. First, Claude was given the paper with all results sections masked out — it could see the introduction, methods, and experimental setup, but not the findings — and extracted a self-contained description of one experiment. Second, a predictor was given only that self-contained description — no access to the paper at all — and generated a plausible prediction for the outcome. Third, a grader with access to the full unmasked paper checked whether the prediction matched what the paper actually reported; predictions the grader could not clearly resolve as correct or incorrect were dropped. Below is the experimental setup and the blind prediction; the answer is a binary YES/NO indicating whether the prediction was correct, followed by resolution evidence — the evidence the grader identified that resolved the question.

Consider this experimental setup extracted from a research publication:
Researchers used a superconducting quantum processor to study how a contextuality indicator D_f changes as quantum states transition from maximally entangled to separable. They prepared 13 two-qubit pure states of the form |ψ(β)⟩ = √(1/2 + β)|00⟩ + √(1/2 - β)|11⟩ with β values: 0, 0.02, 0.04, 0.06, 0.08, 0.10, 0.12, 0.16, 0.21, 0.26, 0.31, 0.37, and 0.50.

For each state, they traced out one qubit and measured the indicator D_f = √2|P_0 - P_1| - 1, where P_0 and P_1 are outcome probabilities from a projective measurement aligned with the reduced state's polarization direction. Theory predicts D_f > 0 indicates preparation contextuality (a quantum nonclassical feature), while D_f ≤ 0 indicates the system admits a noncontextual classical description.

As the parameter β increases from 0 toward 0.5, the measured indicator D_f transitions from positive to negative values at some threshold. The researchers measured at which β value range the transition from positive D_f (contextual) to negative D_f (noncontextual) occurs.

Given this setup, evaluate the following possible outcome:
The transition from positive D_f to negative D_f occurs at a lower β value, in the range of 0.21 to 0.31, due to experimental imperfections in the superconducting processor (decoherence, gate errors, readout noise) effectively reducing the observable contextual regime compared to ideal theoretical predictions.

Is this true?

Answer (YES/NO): NO